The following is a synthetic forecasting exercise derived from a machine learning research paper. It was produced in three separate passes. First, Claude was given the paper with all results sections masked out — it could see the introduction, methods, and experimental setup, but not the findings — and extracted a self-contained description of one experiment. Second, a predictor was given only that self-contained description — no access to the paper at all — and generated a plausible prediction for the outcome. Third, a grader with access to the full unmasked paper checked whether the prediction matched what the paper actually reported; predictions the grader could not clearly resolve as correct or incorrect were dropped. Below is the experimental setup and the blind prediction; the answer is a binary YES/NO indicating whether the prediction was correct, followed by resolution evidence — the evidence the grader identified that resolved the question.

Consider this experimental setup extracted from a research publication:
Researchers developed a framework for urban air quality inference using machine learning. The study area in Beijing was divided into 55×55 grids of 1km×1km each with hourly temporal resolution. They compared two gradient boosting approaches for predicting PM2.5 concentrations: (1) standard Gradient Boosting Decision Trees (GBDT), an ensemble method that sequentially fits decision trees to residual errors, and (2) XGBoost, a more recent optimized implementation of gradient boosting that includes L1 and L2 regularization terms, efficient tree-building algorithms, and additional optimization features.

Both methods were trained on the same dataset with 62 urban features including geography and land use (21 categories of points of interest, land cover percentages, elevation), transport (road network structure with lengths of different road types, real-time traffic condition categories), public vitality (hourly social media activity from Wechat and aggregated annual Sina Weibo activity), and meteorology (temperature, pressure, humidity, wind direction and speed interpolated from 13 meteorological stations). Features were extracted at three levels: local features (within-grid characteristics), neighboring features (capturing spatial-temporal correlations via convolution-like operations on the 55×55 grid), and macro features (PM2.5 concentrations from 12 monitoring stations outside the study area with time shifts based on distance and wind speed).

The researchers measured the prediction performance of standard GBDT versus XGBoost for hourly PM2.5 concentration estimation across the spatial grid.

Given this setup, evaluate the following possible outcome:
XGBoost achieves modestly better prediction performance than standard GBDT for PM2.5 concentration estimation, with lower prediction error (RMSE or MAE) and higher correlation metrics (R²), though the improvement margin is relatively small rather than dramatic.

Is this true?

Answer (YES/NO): NO